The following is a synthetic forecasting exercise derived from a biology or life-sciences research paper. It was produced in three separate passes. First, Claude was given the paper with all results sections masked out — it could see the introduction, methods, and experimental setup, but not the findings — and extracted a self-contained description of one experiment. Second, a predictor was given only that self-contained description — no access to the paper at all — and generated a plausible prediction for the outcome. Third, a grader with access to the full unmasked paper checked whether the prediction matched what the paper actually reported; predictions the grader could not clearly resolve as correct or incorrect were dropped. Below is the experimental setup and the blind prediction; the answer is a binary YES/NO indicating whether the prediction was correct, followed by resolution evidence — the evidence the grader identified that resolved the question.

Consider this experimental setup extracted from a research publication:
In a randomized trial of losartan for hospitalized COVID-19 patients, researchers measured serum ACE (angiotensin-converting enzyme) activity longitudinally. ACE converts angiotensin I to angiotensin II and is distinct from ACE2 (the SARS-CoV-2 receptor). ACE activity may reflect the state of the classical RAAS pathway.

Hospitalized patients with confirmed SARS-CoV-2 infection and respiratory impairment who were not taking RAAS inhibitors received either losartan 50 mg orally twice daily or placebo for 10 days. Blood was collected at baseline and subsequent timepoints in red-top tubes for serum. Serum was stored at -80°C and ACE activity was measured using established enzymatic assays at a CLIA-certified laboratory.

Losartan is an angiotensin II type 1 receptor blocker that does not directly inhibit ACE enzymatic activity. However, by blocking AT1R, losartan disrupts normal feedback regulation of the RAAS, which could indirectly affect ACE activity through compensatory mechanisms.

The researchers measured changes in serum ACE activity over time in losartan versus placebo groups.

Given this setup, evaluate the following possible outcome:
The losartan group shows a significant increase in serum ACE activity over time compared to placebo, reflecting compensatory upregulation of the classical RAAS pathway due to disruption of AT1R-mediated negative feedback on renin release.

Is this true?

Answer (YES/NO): NO